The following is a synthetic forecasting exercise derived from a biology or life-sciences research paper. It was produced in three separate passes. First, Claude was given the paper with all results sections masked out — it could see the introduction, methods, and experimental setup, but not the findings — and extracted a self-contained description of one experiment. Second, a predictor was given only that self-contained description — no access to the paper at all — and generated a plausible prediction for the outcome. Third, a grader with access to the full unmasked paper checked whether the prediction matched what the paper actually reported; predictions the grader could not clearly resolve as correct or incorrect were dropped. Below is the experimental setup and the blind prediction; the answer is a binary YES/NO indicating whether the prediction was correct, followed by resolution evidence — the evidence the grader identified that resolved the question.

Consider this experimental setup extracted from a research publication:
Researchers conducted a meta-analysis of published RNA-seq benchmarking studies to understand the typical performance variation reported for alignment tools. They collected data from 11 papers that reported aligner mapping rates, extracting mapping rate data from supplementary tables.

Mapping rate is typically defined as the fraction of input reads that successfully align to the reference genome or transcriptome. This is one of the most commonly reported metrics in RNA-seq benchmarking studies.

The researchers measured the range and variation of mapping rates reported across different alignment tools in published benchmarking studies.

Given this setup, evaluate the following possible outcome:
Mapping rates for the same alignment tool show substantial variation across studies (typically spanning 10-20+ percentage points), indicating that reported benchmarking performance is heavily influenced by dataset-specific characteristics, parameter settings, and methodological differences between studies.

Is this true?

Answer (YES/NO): YES